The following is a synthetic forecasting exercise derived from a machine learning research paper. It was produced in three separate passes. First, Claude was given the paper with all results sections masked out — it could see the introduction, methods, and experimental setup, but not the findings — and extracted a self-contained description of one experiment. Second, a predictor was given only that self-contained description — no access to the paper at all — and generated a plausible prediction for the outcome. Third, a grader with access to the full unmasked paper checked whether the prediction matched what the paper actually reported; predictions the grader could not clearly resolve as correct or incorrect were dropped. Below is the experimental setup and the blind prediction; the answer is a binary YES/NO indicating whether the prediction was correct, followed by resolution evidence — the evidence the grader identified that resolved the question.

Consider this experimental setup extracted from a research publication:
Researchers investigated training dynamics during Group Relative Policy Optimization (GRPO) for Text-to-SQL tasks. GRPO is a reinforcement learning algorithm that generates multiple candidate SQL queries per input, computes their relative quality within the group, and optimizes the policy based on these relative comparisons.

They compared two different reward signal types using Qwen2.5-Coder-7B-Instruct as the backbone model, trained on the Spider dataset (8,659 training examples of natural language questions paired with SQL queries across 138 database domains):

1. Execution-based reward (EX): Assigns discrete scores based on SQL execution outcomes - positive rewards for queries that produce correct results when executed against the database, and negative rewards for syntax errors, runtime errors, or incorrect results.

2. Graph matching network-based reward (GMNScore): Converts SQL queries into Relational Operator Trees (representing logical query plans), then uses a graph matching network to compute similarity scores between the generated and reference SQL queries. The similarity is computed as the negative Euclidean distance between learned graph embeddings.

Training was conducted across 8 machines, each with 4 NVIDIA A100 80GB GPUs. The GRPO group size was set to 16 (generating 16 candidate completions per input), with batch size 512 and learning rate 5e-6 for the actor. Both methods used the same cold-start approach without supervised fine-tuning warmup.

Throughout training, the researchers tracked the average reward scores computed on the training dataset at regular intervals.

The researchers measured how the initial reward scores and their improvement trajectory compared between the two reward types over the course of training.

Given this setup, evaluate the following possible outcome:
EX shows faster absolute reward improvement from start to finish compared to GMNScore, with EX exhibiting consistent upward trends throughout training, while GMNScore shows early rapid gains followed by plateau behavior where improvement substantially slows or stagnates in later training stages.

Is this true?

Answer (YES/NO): NO